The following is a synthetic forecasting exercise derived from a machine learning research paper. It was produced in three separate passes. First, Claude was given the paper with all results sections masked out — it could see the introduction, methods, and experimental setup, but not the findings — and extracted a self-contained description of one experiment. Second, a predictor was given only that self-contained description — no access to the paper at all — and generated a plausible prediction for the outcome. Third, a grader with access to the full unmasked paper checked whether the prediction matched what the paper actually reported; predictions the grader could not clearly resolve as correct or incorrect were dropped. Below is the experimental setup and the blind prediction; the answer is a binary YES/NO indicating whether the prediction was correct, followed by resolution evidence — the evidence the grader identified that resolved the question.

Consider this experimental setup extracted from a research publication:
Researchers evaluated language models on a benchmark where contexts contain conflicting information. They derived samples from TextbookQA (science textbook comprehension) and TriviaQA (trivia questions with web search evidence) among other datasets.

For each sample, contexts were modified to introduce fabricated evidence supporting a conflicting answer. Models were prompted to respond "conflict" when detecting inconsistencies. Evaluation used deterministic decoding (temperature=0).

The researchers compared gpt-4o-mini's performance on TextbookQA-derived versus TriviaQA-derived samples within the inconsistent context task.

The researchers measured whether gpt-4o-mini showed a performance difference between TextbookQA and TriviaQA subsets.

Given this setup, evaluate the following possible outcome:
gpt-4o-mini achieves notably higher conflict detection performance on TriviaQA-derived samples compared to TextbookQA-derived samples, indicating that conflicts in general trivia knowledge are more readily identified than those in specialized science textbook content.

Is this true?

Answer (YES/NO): YES